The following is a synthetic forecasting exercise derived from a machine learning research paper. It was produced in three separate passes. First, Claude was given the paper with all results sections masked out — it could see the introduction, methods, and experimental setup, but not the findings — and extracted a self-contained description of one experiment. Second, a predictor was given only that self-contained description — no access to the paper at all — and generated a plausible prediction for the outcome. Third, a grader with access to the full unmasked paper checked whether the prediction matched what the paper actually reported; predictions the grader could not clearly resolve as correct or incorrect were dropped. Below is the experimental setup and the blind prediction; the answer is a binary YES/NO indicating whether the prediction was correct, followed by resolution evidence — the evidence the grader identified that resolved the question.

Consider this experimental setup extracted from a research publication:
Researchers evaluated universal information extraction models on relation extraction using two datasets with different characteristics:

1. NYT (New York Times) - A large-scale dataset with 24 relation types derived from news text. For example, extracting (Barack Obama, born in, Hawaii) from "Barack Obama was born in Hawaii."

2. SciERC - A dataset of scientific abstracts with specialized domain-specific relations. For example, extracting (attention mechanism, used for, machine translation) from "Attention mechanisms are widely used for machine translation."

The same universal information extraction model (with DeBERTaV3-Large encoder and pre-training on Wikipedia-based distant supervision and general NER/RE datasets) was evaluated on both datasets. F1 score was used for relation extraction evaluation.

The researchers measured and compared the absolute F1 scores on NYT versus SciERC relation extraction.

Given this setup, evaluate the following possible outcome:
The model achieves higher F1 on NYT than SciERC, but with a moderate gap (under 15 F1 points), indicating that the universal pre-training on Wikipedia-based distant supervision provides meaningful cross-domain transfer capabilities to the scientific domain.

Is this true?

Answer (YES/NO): NO